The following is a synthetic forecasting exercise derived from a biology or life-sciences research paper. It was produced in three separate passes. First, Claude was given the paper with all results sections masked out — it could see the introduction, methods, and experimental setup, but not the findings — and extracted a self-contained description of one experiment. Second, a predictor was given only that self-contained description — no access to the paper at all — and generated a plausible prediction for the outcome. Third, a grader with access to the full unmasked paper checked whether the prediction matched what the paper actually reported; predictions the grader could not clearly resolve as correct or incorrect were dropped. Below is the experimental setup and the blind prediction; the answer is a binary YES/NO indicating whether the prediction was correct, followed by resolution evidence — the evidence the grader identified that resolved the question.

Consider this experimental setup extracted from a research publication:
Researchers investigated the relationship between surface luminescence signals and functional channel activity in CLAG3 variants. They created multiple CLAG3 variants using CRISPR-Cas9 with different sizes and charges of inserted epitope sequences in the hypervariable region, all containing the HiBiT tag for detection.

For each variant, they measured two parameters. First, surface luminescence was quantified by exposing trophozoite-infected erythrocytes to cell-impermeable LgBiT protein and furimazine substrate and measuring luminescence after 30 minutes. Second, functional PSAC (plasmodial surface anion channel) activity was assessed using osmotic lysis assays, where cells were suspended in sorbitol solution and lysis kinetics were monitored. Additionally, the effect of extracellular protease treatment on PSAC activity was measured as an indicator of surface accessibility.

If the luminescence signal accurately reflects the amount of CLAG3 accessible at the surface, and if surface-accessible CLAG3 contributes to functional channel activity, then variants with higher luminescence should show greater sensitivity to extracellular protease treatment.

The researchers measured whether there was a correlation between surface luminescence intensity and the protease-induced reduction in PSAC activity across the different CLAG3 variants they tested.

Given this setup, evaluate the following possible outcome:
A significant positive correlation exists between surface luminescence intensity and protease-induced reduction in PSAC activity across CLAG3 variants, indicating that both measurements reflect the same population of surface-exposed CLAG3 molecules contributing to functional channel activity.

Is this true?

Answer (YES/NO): NO